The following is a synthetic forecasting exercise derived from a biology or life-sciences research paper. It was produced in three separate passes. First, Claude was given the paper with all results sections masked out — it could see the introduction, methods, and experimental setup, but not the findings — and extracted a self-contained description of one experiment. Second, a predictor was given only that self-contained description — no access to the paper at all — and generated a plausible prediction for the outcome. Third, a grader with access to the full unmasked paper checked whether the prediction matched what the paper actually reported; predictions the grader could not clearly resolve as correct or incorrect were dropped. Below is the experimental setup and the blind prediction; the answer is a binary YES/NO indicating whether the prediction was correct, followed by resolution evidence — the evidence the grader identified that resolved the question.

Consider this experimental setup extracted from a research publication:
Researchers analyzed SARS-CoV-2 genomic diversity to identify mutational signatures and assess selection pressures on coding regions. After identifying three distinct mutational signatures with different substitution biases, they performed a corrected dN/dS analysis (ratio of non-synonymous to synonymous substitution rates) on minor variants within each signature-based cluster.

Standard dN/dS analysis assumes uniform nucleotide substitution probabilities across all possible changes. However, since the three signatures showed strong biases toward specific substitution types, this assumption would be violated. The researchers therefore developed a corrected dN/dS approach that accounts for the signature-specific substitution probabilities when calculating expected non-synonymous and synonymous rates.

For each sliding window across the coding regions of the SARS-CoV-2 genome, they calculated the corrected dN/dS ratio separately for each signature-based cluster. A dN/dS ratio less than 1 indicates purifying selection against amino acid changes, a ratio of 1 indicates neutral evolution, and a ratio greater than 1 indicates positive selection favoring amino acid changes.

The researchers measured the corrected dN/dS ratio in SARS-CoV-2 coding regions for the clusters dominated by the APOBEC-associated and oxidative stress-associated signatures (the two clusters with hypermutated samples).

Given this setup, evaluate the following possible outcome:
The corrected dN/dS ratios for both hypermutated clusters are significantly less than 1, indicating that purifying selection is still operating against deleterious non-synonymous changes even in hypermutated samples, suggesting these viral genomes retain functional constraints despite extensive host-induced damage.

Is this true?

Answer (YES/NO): YES